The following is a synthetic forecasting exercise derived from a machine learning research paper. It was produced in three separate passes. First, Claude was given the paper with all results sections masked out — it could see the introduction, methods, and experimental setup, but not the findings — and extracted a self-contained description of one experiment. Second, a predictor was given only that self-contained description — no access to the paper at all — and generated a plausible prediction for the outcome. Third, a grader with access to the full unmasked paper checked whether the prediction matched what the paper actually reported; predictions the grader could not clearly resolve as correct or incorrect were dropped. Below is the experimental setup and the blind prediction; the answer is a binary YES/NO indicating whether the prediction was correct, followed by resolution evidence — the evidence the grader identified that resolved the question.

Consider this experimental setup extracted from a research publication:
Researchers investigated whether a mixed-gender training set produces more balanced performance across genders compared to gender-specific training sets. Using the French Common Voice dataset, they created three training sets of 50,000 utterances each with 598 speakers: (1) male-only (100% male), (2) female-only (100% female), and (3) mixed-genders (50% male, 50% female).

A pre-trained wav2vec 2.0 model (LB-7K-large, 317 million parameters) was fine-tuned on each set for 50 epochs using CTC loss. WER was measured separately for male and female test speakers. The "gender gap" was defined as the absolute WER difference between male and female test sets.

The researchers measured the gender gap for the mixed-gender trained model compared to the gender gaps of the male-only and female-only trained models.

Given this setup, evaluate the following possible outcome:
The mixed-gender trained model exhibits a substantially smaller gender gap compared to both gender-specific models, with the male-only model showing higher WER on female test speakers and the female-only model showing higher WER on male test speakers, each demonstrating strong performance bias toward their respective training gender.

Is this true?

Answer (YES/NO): NO